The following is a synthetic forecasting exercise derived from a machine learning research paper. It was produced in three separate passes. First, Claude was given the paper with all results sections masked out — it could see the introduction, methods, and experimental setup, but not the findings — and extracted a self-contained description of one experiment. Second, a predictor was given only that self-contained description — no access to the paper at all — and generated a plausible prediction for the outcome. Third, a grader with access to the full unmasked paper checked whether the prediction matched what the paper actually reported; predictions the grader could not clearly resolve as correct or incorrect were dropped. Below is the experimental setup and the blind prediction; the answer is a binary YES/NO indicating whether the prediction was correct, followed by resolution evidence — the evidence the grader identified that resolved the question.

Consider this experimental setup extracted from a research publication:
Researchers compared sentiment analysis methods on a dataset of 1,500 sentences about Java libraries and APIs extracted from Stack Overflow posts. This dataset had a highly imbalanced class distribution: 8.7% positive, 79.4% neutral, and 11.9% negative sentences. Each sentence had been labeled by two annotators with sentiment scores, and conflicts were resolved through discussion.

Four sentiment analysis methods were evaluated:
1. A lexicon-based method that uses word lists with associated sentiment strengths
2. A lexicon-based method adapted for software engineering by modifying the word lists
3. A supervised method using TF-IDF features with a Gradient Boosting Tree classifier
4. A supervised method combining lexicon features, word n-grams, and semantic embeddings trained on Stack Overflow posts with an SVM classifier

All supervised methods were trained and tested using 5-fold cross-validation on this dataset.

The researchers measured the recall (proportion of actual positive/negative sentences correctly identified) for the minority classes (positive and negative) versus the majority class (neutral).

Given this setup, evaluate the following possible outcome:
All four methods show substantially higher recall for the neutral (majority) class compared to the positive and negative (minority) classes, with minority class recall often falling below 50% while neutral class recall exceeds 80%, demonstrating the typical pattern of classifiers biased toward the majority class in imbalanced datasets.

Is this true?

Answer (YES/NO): NO